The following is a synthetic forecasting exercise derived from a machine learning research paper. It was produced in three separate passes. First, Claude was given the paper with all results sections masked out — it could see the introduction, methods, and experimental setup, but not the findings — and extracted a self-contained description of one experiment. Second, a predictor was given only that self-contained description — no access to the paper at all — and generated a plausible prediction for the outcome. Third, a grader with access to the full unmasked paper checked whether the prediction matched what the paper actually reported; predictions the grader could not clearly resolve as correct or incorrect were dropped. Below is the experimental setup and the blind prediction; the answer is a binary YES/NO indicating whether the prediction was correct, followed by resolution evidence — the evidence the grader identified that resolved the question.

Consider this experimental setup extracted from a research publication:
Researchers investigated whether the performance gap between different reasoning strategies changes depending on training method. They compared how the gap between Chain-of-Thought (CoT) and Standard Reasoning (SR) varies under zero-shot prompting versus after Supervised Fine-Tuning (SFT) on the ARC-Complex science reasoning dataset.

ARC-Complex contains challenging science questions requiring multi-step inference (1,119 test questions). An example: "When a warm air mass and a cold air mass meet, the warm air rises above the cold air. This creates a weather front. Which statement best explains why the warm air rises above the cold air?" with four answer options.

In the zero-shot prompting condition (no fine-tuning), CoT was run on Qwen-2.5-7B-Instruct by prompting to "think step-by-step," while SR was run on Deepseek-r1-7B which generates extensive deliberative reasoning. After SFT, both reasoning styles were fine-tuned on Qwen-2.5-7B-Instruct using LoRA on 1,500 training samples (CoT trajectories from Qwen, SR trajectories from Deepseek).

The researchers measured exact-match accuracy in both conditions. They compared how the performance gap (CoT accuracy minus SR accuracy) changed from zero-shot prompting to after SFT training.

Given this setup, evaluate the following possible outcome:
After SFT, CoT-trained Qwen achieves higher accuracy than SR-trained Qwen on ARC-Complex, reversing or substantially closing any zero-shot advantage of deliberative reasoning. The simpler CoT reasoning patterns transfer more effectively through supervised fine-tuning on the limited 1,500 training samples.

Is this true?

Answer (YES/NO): YES